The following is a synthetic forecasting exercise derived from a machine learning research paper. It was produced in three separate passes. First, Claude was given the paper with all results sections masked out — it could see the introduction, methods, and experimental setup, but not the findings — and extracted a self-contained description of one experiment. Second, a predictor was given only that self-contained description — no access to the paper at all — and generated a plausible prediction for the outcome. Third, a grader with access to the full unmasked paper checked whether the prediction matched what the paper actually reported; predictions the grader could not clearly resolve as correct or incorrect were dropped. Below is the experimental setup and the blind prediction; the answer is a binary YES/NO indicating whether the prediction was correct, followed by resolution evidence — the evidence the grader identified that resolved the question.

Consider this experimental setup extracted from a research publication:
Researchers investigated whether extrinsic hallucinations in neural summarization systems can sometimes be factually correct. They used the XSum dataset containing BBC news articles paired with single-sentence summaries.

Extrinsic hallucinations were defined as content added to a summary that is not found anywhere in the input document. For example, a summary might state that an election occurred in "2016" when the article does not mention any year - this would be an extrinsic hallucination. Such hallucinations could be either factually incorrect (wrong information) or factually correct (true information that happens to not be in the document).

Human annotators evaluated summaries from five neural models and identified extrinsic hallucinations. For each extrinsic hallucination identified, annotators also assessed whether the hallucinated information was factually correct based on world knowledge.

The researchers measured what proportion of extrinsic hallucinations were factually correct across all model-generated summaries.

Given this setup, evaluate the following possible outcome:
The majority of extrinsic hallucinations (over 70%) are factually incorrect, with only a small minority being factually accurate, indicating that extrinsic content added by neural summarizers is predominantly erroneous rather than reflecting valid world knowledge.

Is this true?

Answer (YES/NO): YES